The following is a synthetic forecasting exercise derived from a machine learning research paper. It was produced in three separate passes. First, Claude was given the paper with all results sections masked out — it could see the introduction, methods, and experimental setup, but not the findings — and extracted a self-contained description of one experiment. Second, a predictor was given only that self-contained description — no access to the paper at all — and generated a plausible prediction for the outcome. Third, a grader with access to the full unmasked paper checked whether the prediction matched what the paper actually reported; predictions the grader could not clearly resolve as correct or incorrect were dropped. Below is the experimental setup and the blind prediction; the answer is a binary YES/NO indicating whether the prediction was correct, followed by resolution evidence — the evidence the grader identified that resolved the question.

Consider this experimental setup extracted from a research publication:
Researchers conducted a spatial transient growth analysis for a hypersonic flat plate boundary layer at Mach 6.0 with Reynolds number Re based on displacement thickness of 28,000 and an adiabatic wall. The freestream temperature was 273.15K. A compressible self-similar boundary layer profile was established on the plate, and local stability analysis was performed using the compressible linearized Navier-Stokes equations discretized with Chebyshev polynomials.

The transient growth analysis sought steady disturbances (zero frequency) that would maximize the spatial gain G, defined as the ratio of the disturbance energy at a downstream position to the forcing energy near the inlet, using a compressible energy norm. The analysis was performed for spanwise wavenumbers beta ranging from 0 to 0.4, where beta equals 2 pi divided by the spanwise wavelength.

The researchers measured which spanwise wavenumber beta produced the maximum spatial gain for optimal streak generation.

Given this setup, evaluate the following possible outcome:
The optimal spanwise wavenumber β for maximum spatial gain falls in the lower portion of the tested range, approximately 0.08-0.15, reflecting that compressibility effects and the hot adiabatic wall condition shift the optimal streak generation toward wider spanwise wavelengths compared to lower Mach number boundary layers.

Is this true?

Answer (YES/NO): NO